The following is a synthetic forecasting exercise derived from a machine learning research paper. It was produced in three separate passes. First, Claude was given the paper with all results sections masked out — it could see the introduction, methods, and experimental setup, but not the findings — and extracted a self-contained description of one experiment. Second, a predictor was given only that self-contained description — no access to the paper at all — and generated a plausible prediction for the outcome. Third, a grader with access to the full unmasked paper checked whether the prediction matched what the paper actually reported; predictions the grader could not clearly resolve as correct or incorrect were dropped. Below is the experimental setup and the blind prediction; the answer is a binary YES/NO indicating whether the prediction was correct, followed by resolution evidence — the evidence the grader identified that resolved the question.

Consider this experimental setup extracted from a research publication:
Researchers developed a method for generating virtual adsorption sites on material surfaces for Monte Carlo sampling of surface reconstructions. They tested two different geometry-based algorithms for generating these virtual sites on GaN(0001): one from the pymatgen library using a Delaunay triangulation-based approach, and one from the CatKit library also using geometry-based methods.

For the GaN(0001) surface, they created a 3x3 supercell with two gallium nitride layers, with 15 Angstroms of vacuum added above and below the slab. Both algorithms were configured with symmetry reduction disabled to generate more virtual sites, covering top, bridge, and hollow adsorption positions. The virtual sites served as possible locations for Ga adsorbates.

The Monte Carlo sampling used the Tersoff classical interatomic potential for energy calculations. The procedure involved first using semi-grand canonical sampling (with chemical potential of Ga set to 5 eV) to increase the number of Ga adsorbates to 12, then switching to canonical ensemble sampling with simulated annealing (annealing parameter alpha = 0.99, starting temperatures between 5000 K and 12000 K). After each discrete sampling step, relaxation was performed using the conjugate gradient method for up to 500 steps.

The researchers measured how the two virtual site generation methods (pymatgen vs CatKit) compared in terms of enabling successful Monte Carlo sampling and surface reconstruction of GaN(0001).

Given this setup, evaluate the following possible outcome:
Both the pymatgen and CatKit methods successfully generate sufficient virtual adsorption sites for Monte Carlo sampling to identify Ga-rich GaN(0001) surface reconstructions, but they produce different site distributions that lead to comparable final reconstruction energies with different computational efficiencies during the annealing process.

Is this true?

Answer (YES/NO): NO